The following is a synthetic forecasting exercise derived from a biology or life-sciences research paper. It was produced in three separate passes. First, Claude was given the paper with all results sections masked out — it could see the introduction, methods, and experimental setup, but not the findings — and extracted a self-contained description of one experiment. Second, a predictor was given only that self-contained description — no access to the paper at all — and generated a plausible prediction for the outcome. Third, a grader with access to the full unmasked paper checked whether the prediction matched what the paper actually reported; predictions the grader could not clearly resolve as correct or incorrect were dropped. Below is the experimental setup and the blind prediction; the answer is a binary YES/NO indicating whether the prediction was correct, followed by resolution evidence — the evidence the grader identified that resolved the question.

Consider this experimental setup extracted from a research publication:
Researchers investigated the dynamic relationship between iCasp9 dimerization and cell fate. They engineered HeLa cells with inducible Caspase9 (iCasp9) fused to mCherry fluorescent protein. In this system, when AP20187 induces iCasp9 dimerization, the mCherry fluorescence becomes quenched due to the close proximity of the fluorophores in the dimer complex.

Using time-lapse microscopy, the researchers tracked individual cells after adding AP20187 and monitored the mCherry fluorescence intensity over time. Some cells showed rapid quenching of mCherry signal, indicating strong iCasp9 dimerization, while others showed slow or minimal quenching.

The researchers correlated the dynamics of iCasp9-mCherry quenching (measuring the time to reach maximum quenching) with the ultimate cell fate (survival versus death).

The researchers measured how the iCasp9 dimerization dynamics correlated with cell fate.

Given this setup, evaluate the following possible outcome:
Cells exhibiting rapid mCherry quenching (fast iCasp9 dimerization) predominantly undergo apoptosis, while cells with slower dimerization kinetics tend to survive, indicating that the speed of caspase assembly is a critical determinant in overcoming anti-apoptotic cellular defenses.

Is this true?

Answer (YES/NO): YES